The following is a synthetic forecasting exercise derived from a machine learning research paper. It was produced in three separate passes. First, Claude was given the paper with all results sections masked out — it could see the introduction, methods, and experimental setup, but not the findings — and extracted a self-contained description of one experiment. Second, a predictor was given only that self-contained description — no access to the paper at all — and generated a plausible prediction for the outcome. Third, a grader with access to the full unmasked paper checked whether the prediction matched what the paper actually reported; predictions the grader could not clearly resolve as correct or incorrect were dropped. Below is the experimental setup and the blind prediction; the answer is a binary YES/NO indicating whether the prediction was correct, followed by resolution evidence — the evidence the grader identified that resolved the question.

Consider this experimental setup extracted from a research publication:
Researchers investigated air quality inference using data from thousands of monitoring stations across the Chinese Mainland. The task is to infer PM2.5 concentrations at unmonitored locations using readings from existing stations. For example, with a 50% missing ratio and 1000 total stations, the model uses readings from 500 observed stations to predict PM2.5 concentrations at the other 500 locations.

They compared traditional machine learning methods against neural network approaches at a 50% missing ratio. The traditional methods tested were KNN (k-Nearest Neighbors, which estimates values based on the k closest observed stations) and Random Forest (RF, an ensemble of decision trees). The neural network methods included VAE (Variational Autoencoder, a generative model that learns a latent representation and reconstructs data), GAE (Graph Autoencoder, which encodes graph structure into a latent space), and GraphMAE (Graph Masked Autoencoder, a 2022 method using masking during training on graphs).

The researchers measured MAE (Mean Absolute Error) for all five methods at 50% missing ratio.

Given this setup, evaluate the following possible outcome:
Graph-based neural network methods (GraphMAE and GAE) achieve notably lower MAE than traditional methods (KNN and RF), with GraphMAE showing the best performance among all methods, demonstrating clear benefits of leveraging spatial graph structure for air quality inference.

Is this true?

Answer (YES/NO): NO